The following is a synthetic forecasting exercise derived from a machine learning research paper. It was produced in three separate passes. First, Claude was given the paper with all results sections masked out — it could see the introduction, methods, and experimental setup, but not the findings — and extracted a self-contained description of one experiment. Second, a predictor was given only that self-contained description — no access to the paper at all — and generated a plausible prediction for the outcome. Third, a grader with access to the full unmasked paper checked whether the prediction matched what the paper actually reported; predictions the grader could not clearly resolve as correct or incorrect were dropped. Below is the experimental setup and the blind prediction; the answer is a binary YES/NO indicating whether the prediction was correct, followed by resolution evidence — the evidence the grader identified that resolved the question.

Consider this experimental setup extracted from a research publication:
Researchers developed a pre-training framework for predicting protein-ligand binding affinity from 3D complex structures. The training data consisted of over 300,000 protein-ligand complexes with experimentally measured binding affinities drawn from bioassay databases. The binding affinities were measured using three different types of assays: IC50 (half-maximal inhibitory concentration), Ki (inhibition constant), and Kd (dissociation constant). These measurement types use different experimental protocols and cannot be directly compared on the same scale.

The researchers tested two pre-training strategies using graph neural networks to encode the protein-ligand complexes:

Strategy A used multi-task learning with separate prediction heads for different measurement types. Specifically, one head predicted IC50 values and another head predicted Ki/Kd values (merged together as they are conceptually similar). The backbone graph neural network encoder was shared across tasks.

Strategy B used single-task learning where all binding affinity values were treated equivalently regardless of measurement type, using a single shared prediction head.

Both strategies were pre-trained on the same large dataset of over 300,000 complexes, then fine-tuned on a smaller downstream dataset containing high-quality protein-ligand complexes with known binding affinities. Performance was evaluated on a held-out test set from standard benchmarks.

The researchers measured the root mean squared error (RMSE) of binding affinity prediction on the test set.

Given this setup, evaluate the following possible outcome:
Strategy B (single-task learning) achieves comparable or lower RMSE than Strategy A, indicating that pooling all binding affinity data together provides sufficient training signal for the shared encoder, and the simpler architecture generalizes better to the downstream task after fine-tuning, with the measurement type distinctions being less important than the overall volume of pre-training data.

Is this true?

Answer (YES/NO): NO